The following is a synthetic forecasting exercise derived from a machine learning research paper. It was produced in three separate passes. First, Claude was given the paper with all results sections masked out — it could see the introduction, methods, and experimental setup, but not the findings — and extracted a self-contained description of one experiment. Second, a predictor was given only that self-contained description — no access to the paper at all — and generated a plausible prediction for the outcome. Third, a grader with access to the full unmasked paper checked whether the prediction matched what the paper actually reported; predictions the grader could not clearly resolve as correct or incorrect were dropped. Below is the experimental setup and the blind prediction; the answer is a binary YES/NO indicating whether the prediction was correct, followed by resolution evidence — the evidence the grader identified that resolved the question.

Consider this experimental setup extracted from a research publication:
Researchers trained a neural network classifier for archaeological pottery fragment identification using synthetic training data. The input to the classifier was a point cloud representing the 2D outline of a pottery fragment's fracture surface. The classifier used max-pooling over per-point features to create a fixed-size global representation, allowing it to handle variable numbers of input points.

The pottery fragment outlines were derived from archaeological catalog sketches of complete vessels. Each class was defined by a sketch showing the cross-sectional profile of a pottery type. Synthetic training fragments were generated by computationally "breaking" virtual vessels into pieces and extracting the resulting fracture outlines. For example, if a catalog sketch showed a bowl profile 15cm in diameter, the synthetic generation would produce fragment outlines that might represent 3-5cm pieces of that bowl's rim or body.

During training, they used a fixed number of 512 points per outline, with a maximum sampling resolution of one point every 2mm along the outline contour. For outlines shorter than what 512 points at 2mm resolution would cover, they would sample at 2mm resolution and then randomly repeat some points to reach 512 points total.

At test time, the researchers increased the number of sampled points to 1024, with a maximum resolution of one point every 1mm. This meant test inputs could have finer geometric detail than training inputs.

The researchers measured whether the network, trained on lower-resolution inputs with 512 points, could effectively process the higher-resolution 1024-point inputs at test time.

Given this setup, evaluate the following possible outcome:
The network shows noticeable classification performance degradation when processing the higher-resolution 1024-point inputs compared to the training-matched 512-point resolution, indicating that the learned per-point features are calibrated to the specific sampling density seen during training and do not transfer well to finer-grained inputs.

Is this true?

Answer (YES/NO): NO